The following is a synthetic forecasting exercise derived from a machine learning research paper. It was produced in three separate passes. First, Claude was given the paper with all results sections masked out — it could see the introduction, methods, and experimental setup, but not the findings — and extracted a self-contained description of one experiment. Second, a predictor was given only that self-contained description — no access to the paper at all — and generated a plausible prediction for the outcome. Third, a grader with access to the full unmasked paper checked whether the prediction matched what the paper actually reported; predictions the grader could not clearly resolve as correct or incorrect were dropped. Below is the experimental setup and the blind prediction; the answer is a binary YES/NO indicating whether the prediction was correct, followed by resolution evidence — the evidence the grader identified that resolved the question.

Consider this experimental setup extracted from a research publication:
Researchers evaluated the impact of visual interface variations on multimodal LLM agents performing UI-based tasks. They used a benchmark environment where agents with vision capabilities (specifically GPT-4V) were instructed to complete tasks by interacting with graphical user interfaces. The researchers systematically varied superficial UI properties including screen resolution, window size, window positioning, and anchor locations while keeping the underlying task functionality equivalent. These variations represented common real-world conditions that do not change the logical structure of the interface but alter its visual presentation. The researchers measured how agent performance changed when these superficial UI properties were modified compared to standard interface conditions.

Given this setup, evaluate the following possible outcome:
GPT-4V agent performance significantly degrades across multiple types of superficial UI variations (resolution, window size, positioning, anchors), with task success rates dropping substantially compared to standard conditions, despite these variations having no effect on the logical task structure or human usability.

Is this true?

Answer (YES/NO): YES